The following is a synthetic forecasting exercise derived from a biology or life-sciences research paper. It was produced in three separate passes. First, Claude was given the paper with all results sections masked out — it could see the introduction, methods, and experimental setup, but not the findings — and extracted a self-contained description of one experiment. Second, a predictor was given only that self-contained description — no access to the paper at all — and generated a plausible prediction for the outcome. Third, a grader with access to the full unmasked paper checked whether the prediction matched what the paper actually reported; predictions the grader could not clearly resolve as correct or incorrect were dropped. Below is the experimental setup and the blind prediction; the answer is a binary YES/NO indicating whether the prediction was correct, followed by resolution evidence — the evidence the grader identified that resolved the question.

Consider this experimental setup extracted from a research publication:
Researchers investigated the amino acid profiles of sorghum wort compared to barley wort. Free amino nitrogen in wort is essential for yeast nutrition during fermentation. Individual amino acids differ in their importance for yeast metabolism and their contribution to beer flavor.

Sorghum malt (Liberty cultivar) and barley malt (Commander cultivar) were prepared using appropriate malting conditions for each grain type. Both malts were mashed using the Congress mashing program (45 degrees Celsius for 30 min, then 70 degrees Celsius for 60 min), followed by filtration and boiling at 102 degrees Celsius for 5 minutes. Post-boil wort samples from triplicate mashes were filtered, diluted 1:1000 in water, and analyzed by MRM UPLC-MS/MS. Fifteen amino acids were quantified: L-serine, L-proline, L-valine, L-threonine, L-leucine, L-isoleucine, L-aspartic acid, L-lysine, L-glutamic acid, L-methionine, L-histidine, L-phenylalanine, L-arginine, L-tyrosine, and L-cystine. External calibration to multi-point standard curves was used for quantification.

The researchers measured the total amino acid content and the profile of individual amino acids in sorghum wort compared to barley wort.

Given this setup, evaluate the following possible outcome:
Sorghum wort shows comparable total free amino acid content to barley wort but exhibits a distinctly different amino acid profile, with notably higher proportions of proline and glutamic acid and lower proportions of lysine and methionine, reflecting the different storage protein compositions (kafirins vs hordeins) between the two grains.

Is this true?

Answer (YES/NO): NO